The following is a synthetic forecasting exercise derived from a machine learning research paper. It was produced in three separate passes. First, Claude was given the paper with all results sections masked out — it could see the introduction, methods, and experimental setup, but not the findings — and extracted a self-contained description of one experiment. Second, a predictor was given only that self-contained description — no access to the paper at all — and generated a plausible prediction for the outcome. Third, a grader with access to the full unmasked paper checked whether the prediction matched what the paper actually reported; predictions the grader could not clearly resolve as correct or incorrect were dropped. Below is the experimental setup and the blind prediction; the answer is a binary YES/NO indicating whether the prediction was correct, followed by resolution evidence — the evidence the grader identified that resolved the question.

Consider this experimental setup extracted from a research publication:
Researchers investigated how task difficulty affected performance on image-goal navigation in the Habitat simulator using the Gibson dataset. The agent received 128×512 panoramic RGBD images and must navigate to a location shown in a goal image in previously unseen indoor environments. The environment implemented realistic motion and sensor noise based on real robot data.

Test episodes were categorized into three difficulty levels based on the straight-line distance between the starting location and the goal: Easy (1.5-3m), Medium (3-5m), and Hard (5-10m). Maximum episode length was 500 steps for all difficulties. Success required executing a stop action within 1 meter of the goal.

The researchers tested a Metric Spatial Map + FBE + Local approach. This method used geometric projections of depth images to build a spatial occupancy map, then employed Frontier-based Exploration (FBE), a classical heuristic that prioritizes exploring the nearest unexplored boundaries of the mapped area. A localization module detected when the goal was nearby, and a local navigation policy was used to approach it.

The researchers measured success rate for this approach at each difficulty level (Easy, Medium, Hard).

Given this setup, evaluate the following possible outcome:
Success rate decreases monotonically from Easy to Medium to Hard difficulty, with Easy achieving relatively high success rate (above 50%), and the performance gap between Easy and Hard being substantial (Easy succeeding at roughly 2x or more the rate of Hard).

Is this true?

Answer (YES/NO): YES